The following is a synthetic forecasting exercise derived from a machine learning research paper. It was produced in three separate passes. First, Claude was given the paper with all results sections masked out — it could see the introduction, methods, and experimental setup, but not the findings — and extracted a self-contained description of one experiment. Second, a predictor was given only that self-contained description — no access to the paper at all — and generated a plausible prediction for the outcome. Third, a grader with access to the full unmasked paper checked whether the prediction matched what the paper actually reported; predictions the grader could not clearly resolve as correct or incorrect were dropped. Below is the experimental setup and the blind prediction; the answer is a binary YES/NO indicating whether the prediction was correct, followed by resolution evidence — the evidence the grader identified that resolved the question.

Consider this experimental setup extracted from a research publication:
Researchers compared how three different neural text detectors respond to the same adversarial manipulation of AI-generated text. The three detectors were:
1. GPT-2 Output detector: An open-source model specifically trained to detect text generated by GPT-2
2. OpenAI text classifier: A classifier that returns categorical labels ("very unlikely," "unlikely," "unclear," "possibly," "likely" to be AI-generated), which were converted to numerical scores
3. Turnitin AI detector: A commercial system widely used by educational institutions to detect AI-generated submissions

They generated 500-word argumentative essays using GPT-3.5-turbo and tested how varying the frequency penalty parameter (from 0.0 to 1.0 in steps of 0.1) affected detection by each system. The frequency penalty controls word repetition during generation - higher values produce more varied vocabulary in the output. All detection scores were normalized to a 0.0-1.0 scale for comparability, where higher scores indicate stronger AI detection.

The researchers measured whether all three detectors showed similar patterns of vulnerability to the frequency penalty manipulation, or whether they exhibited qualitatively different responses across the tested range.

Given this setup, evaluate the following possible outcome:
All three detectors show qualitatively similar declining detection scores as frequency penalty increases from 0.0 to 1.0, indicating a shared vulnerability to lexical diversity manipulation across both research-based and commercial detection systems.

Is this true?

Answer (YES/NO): YES